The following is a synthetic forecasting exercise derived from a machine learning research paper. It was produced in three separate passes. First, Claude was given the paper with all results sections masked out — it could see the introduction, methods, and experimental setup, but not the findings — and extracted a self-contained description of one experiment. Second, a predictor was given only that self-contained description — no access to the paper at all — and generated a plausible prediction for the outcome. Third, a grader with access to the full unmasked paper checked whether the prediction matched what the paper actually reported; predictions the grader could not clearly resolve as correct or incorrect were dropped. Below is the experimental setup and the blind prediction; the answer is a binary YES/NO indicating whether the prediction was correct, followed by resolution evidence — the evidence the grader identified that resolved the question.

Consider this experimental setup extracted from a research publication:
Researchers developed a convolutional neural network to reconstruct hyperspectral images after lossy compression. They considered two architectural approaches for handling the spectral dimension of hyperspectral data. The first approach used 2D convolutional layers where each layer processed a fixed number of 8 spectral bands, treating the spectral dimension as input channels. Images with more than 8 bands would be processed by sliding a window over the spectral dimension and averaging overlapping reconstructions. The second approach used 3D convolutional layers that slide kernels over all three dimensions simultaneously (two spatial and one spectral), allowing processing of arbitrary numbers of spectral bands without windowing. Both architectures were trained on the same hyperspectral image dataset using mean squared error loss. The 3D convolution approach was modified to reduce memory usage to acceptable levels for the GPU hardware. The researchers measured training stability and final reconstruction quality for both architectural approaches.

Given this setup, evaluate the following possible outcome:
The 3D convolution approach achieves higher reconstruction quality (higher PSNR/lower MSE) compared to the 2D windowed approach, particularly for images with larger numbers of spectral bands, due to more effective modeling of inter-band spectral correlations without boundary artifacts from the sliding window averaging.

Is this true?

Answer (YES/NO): NO